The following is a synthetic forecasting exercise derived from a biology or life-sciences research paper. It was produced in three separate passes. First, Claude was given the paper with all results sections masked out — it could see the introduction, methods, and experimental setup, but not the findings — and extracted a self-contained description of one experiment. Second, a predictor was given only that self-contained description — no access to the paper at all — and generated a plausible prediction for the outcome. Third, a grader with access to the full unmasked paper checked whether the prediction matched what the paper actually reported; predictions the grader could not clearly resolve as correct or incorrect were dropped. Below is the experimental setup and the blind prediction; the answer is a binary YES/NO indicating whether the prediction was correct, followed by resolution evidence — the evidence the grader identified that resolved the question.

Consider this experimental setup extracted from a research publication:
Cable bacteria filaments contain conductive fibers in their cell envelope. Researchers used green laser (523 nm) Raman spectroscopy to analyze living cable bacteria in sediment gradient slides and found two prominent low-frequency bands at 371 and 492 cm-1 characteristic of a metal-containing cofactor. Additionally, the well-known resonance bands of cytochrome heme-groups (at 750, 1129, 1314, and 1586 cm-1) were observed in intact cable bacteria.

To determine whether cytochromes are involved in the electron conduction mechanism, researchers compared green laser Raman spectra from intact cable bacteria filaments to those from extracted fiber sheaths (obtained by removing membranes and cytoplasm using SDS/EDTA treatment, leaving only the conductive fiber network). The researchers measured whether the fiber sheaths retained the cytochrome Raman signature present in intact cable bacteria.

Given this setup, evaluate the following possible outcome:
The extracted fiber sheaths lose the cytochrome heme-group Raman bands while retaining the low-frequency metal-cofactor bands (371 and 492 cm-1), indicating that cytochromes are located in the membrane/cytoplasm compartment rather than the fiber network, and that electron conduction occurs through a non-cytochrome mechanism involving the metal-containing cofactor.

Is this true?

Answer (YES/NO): YES